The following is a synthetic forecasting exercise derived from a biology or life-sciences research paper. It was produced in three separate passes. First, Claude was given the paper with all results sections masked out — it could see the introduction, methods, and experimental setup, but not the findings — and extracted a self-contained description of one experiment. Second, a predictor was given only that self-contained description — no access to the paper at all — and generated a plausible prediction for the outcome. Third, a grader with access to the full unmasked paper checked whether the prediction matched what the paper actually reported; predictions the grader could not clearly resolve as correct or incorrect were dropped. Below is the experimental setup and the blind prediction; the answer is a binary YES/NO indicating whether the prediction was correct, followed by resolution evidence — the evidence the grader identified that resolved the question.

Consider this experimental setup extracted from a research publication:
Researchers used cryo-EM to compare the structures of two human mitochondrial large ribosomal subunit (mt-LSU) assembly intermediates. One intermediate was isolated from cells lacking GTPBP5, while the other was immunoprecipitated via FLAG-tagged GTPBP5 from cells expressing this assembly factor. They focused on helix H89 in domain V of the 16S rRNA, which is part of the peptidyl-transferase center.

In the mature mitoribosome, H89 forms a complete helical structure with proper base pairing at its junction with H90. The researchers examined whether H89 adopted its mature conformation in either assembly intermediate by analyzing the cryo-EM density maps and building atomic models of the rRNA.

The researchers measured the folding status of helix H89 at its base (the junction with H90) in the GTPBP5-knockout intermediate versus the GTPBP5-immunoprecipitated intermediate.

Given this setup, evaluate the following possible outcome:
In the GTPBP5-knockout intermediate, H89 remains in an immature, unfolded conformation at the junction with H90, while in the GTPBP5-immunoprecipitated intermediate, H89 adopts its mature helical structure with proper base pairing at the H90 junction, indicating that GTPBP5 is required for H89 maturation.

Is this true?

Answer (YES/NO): YES